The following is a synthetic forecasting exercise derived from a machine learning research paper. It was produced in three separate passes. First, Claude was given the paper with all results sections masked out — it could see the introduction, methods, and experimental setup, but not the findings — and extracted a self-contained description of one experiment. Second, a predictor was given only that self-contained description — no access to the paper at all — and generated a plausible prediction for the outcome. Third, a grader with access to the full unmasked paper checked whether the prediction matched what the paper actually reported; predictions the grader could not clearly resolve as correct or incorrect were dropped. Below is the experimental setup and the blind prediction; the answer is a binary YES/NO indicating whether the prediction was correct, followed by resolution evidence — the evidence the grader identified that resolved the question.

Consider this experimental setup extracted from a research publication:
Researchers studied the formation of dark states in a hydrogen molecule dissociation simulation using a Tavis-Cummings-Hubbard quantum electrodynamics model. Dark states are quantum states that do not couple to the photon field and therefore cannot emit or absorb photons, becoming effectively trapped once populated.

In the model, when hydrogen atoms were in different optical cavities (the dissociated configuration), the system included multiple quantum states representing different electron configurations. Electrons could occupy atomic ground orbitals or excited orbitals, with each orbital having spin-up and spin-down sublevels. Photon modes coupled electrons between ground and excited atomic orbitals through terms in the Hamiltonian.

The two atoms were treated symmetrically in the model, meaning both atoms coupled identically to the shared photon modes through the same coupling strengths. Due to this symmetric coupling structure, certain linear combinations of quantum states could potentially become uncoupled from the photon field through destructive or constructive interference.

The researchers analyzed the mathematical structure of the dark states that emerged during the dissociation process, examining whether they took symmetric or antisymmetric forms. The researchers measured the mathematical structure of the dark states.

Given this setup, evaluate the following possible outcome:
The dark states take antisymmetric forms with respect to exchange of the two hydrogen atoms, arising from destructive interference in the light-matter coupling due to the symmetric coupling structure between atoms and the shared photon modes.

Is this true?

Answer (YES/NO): YES